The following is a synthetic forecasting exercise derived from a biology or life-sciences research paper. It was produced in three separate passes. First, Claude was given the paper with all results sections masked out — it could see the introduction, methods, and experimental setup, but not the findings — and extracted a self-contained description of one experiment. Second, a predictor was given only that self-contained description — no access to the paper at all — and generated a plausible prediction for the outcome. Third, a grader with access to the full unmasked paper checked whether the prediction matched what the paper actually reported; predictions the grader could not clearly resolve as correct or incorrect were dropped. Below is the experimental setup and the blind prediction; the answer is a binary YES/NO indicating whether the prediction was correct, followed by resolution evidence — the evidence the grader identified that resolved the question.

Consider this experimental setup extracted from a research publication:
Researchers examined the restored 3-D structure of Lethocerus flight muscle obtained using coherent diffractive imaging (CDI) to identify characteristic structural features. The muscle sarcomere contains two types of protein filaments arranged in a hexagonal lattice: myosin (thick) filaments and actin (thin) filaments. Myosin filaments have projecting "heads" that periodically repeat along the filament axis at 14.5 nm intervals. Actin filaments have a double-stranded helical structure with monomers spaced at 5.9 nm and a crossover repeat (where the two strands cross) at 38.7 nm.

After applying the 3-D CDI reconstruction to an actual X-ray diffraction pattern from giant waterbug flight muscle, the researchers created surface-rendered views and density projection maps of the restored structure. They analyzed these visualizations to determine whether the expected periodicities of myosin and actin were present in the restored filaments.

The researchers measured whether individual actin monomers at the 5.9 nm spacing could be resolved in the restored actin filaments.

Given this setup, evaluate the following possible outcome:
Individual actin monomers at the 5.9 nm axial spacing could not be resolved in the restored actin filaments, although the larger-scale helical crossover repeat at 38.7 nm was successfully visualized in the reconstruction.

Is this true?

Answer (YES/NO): NO